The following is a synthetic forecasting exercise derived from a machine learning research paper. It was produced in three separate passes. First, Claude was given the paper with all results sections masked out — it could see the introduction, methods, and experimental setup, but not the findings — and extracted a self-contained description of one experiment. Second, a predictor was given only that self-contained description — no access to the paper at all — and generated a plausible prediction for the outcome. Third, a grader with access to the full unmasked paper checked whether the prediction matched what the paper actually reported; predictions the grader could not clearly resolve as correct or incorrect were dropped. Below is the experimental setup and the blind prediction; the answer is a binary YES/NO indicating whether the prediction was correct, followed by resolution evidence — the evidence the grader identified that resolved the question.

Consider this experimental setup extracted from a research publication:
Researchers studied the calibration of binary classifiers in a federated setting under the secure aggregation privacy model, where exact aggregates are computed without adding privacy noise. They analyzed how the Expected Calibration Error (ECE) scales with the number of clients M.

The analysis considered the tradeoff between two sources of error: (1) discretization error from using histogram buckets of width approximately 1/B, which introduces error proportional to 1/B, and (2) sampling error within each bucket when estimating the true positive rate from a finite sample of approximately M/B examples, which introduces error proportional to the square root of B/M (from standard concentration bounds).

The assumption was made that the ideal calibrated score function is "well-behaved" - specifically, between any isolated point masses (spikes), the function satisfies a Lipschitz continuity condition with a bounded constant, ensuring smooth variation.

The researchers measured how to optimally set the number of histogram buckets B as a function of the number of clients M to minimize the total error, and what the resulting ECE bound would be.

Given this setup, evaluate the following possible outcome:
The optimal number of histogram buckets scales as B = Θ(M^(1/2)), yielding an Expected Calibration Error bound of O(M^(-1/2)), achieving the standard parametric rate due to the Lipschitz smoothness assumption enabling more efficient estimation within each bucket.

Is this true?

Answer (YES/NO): NO